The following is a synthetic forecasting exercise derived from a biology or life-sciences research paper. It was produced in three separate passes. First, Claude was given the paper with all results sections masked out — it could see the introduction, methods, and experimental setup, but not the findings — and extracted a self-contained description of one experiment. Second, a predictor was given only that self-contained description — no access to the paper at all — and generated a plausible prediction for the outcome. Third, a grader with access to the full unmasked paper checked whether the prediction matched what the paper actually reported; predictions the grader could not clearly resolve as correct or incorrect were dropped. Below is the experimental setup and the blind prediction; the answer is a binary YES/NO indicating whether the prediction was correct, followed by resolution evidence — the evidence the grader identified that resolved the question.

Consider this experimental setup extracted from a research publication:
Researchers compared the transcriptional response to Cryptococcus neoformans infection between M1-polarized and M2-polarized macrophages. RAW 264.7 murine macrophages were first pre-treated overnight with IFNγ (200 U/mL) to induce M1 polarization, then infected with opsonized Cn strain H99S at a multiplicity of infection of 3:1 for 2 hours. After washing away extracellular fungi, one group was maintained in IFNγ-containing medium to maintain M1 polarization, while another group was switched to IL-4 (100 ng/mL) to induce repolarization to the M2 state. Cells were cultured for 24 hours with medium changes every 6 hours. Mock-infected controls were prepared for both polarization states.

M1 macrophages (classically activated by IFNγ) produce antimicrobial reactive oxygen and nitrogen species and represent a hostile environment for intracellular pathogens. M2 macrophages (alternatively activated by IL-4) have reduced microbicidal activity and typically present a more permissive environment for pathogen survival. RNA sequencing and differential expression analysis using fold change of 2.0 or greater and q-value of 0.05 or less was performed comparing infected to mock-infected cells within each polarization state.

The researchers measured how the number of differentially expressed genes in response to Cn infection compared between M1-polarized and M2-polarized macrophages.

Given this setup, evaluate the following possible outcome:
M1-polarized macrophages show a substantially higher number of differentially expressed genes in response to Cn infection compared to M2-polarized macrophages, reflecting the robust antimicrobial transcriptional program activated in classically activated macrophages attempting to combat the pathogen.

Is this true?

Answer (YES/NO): NO